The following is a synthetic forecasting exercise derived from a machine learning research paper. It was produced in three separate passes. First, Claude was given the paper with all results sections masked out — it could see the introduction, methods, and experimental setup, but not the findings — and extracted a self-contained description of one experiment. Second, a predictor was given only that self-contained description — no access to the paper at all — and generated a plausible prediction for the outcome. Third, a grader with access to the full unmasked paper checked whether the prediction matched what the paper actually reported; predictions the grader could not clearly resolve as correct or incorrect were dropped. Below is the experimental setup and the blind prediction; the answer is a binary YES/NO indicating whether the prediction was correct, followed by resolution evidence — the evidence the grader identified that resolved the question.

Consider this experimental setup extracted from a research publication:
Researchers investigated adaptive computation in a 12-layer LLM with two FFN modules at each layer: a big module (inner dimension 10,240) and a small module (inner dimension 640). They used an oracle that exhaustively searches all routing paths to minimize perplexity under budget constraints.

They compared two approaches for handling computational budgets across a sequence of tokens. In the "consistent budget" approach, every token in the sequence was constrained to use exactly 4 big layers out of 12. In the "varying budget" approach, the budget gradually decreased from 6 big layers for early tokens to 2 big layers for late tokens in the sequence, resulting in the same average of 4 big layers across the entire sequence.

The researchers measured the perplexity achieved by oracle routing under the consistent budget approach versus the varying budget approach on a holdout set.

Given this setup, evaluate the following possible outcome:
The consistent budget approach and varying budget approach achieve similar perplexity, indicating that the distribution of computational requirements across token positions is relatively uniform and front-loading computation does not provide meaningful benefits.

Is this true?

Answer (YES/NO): NO